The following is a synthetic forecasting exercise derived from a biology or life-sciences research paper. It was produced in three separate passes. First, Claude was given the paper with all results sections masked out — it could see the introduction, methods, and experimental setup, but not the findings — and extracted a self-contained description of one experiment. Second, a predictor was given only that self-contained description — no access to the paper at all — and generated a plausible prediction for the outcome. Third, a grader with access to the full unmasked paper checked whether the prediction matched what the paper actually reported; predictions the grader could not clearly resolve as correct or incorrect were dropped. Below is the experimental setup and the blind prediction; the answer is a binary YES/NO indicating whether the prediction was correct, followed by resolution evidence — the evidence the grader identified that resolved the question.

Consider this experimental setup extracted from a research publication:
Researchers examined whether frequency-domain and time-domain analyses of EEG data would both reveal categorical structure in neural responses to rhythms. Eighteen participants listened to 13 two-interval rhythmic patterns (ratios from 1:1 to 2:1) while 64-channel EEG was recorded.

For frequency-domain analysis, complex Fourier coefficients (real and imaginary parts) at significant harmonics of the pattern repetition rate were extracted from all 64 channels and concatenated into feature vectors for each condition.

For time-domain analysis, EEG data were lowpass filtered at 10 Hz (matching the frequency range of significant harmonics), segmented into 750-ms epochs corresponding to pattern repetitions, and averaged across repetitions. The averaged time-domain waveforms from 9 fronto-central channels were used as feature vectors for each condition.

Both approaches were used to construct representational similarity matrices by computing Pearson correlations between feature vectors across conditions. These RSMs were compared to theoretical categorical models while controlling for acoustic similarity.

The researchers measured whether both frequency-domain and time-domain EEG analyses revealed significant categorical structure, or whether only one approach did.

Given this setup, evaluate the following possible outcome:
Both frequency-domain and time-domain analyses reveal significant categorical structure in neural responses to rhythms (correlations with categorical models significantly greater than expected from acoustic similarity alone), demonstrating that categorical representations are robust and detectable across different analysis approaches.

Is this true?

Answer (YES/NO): YES